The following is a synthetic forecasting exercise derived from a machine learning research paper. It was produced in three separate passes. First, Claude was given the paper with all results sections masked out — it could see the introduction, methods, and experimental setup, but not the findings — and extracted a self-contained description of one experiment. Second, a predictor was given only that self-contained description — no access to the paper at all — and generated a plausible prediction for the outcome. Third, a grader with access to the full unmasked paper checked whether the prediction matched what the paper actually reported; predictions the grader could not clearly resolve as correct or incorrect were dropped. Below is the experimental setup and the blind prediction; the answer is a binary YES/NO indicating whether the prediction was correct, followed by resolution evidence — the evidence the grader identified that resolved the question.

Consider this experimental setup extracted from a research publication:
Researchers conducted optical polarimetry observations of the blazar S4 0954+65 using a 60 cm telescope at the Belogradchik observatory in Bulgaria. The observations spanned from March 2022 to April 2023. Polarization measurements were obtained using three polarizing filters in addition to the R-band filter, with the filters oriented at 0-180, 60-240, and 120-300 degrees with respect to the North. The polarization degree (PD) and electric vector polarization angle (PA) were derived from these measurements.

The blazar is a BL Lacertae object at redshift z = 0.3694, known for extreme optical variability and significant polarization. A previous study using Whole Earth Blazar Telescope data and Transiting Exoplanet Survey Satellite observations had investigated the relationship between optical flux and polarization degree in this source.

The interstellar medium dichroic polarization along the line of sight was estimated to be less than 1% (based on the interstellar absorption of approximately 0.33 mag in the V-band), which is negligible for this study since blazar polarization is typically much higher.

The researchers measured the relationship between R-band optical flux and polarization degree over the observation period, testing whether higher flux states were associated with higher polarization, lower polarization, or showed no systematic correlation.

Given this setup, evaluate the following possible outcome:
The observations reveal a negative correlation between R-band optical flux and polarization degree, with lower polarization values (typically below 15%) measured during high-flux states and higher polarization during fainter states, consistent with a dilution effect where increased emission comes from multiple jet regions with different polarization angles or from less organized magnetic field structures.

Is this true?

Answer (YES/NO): NO